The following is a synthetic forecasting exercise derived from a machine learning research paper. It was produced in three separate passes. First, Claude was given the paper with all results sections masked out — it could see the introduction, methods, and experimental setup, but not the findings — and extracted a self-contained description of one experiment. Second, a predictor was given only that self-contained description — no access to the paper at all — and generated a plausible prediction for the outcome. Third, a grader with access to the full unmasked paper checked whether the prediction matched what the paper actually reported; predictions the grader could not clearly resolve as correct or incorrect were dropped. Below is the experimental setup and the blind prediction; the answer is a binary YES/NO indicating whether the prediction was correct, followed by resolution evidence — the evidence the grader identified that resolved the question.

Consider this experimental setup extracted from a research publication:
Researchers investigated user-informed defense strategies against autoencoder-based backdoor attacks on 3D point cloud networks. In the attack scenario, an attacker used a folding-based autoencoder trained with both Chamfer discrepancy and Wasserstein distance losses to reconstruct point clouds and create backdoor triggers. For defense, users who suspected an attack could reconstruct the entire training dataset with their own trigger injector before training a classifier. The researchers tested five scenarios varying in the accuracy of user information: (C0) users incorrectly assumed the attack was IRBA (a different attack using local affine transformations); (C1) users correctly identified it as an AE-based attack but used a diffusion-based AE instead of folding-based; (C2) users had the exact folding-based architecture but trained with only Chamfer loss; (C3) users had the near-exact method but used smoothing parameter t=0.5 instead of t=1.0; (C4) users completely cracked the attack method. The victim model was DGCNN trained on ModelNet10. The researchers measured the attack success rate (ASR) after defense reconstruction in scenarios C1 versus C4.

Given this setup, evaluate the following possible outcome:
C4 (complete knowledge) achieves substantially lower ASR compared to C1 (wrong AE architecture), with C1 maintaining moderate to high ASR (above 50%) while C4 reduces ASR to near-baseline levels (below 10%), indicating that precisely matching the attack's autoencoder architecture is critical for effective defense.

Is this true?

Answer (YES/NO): NO